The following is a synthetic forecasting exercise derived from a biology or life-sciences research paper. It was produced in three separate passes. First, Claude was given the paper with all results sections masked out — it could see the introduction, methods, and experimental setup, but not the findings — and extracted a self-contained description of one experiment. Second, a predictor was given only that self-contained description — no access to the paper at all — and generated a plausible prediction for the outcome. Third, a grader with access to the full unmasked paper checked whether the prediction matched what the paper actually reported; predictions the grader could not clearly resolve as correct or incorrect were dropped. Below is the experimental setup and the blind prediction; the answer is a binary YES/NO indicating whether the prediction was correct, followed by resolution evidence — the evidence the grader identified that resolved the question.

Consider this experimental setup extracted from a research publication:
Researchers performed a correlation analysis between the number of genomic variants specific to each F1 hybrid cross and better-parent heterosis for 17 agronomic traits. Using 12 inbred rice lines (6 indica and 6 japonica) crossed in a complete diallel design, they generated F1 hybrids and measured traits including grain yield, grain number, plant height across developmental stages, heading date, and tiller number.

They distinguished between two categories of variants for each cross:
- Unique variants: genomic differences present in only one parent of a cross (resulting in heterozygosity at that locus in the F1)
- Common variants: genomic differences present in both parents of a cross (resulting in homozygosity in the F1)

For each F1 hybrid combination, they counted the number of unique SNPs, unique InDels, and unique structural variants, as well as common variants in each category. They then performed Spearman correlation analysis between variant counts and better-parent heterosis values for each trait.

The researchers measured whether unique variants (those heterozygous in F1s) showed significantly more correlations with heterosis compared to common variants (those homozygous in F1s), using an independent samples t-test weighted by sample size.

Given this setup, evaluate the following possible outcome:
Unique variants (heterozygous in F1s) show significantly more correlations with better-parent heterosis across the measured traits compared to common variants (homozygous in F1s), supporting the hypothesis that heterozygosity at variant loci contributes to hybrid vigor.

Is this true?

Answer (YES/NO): YES